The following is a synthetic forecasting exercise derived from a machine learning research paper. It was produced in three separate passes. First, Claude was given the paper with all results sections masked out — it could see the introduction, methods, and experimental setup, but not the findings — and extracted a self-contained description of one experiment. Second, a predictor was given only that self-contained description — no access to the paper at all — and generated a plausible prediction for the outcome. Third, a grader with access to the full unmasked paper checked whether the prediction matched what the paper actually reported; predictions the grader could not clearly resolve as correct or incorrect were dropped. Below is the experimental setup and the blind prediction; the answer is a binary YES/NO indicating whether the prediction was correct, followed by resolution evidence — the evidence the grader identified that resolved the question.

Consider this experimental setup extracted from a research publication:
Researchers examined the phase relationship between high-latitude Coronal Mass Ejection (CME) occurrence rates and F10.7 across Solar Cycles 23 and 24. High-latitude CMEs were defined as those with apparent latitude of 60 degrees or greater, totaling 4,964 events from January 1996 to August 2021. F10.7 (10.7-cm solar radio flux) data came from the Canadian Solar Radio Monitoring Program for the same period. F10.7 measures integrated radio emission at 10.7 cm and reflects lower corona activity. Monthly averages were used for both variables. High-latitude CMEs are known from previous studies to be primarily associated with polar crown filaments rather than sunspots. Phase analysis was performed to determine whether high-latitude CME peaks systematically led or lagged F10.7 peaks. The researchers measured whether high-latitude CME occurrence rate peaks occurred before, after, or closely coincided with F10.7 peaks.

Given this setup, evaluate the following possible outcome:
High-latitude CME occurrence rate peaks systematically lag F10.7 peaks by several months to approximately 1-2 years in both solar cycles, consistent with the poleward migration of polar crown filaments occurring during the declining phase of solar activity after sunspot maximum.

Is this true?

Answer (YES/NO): NO